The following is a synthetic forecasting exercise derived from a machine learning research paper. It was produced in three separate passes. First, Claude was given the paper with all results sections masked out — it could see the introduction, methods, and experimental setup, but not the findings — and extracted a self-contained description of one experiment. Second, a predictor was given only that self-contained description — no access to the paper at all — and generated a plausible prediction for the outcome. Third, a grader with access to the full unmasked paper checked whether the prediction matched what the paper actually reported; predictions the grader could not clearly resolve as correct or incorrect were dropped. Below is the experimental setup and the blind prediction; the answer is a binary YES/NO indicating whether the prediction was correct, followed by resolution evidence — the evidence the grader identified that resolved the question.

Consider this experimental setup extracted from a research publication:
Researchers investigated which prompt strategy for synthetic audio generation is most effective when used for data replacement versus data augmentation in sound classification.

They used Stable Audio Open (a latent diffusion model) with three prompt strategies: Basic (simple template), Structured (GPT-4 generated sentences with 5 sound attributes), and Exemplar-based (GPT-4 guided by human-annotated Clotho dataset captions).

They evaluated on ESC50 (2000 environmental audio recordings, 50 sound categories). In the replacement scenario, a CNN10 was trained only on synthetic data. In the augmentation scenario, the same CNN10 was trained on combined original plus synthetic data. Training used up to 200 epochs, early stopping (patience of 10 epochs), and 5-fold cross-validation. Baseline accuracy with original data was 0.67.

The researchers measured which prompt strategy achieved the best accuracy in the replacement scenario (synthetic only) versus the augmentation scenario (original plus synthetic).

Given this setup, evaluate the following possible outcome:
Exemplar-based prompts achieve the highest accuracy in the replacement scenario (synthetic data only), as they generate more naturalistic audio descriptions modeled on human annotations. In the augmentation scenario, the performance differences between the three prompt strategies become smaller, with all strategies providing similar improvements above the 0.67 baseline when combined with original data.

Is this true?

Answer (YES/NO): YES